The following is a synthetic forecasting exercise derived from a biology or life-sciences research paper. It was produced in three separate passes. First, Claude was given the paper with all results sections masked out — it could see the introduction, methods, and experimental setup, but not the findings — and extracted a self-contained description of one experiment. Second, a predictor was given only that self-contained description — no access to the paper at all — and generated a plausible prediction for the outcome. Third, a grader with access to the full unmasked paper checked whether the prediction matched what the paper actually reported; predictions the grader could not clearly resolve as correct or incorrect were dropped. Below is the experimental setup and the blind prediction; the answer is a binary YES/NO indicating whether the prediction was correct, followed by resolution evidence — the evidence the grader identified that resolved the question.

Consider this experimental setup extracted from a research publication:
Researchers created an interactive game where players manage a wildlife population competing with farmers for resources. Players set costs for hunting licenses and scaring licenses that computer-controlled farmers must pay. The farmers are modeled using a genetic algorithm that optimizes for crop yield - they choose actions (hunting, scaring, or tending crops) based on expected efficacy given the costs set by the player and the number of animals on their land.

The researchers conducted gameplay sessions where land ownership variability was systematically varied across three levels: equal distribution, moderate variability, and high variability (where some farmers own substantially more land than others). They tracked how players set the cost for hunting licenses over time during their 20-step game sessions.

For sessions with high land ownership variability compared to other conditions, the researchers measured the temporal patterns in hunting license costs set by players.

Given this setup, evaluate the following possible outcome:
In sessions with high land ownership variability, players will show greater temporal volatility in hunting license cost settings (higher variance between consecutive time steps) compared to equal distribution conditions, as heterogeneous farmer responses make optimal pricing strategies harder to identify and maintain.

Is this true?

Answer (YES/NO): NO